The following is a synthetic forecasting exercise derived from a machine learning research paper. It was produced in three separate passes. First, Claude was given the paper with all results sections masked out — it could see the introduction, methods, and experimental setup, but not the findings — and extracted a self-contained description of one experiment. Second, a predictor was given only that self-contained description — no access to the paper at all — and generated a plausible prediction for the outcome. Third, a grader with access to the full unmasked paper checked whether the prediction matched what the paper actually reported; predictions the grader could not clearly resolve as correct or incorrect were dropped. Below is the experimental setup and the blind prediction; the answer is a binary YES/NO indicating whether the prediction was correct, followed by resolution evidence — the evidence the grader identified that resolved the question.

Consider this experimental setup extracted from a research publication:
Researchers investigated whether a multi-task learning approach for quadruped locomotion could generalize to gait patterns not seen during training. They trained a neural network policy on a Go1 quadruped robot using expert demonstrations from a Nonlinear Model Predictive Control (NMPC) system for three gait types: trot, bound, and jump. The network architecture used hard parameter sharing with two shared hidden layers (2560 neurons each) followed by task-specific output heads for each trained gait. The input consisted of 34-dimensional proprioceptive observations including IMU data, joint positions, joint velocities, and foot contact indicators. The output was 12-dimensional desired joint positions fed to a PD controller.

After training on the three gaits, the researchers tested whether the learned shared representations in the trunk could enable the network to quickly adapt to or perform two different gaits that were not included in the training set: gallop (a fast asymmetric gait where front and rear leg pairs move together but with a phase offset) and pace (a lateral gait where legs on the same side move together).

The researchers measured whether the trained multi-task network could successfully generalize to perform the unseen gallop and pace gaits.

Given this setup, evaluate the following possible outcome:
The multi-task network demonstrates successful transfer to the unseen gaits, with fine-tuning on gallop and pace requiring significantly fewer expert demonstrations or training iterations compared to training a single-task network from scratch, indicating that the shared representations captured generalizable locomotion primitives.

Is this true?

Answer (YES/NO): NO